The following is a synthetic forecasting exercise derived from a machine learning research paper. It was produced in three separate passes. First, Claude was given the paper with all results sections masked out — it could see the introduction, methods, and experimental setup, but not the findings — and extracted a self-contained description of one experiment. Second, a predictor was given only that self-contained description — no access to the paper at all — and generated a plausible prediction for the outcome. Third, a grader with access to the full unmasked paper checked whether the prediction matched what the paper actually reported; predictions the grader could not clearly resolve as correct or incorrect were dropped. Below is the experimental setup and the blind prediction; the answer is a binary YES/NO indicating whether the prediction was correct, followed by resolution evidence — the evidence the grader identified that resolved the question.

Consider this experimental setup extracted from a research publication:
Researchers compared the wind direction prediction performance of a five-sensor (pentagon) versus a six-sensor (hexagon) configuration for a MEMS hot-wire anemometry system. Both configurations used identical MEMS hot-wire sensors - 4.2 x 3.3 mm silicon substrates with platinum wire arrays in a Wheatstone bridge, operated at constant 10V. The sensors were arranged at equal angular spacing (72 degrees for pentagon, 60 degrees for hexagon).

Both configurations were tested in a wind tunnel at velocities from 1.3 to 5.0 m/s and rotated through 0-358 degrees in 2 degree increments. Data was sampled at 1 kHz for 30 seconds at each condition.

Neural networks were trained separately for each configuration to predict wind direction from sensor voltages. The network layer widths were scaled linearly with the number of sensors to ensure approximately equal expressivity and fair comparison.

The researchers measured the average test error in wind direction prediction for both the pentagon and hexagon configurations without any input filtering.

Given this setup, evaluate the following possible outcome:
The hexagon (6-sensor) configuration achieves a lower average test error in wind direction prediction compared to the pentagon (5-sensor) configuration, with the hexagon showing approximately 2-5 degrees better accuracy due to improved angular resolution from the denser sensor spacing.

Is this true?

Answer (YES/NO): NO